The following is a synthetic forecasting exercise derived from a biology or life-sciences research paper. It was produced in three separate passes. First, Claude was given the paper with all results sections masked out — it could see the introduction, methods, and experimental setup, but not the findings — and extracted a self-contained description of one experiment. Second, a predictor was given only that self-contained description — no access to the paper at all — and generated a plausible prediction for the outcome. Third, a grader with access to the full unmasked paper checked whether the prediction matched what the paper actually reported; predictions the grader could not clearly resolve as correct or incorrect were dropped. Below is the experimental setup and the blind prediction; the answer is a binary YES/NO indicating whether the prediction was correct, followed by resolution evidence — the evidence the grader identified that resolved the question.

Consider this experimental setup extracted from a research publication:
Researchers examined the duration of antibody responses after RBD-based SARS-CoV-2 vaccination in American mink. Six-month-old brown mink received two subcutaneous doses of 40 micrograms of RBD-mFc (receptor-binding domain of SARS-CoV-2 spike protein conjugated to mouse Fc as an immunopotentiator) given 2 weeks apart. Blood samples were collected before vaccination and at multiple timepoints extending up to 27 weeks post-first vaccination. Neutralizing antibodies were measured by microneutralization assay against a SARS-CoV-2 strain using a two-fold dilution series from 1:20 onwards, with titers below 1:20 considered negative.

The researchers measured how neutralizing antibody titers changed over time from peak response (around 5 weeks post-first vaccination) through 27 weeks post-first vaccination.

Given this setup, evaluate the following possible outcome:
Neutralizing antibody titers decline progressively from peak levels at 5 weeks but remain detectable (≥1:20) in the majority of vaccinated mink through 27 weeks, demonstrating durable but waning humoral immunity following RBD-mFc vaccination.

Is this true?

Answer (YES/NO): YES